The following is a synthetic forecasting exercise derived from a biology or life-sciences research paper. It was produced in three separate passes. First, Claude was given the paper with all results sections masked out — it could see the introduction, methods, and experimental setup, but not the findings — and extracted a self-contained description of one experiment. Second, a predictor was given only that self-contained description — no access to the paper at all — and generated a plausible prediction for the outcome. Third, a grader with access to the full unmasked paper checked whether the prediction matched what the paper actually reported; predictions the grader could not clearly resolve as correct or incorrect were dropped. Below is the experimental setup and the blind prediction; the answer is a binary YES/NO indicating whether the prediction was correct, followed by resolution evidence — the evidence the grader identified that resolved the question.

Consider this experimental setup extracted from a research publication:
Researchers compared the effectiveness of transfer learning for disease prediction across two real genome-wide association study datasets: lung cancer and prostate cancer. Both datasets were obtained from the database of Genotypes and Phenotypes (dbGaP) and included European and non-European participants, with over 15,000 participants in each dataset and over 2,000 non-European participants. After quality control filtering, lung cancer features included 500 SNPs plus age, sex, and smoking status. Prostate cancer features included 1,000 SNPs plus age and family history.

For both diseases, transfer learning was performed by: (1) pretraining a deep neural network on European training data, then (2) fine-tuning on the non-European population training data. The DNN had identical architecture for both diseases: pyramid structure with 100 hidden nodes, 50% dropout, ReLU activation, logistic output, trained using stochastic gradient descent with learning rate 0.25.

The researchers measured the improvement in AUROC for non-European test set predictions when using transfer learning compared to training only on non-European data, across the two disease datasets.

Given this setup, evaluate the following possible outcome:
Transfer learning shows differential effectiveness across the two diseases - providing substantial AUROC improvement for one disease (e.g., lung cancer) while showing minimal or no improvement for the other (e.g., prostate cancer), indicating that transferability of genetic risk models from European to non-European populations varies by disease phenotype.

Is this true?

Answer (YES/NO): NO